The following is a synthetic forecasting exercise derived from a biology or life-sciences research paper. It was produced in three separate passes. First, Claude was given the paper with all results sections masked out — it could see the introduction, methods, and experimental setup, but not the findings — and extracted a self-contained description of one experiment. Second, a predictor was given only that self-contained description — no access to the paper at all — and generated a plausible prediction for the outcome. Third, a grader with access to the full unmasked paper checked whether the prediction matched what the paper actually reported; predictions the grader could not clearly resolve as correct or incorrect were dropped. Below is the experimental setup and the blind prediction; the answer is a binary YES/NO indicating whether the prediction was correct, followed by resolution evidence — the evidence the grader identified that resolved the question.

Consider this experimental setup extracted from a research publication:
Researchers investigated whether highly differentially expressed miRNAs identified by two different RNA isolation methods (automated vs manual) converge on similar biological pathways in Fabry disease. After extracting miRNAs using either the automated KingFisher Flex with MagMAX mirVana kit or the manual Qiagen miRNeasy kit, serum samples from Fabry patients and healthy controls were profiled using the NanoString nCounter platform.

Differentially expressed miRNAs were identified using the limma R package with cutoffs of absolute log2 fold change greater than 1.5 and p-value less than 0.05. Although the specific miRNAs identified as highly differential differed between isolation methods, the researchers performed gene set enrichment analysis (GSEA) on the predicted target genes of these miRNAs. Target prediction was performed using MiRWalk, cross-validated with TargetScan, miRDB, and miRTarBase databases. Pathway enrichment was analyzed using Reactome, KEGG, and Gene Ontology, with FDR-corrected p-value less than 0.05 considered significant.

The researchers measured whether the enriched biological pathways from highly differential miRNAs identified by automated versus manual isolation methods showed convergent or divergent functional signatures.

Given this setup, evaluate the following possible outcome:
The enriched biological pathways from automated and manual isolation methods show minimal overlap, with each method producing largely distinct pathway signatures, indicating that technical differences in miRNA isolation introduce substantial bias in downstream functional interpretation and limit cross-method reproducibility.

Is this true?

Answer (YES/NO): NO